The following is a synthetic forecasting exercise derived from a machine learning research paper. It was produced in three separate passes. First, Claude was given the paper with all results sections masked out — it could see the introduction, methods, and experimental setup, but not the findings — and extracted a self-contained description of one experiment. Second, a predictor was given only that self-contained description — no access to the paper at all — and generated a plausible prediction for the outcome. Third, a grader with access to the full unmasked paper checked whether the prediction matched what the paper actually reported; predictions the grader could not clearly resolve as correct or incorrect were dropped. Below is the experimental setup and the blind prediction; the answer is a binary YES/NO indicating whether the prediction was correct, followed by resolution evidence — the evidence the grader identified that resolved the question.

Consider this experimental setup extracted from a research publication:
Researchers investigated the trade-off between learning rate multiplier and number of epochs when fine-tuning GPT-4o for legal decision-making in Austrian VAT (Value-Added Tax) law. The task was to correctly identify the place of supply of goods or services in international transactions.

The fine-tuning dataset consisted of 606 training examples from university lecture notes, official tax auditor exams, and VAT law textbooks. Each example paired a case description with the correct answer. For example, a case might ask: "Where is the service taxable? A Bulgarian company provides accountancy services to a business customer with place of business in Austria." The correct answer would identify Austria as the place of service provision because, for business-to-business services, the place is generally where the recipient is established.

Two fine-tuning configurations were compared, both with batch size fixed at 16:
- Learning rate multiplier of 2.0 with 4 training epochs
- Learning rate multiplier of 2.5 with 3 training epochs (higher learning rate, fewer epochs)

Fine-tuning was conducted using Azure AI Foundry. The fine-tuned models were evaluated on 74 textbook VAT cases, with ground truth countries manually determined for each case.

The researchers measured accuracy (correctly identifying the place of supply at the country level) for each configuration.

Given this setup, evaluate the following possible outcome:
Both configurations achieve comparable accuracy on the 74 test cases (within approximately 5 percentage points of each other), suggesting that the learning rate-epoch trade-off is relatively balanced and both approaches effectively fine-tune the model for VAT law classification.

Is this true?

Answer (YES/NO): YES